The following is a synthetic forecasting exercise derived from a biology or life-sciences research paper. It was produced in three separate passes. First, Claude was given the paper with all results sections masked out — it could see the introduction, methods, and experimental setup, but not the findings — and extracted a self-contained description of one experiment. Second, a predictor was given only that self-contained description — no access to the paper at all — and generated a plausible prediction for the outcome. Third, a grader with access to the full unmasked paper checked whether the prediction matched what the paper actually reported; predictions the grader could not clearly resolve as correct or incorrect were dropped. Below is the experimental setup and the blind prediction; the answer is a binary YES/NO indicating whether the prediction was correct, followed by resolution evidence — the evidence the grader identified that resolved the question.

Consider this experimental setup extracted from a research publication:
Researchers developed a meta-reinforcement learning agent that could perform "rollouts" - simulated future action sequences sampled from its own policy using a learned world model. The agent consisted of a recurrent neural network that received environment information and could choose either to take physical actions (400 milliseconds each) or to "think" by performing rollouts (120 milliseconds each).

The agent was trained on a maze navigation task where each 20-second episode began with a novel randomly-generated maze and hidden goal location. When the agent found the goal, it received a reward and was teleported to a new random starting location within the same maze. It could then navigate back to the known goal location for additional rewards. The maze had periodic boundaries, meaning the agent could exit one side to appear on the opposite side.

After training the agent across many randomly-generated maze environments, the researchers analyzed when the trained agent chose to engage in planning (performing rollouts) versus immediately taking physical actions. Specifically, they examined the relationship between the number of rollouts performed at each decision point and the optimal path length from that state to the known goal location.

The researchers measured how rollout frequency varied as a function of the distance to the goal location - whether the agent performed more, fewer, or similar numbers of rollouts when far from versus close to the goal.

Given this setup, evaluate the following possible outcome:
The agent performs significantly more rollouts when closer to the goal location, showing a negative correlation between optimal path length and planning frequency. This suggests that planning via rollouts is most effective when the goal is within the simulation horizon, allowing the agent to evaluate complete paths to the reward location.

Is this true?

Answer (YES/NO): NO